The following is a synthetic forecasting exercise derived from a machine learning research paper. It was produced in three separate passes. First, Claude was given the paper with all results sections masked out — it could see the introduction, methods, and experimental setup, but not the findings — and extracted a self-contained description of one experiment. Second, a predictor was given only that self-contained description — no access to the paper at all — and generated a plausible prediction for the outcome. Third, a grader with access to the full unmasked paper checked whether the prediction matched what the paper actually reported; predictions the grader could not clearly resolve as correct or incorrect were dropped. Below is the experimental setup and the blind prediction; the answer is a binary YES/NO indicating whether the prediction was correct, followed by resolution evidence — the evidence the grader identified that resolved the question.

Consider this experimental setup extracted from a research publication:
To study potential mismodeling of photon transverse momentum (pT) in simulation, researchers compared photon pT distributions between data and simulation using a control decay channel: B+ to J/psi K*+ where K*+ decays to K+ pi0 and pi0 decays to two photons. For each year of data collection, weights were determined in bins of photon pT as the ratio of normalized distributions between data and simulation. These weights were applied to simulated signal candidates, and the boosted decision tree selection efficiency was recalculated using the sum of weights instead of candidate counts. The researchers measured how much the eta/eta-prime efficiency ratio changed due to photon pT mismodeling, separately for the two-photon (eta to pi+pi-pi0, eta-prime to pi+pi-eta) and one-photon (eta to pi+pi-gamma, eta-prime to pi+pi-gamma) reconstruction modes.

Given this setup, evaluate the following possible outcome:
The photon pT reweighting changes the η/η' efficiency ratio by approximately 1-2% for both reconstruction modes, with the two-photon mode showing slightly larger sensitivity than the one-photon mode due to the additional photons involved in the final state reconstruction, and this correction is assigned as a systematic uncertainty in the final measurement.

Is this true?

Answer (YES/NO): NO